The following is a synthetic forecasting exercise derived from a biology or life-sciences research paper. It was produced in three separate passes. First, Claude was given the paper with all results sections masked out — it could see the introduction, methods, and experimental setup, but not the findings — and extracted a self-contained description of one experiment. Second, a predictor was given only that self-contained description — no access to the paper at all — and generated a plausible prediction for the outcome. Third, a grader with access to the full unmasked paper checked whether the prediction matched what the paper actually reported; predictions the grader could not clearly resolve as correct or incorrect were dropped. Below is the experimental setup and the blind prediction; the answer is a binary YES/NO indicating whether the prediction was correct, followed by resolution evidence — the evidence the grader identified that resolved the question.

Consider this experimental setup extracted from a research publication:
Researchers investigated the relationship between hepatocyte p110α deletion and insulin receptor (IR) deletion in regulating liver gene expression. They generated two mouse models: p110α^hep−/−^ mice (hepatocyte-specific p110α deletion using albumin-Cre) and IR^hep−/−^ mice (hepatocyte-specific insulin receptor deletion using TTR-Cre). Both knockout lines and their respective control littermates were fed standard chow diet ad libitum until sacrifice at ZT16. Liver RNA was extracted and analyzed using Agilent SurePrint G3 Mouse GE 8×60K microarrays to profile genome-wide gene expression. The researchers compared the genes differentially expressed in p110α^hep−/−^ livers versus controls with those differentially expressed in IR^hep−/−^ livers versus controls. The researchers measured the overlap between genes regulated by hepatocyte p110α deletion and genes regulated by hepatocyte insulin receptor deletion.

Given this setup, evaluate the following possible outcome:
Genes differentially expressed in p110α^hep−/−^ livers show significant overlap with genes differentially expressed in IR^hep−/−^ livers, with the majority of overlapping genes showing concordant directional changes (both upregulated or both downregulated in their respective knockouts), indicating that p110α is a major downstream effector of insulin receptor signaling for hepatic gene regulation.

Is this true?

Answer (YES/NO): NO